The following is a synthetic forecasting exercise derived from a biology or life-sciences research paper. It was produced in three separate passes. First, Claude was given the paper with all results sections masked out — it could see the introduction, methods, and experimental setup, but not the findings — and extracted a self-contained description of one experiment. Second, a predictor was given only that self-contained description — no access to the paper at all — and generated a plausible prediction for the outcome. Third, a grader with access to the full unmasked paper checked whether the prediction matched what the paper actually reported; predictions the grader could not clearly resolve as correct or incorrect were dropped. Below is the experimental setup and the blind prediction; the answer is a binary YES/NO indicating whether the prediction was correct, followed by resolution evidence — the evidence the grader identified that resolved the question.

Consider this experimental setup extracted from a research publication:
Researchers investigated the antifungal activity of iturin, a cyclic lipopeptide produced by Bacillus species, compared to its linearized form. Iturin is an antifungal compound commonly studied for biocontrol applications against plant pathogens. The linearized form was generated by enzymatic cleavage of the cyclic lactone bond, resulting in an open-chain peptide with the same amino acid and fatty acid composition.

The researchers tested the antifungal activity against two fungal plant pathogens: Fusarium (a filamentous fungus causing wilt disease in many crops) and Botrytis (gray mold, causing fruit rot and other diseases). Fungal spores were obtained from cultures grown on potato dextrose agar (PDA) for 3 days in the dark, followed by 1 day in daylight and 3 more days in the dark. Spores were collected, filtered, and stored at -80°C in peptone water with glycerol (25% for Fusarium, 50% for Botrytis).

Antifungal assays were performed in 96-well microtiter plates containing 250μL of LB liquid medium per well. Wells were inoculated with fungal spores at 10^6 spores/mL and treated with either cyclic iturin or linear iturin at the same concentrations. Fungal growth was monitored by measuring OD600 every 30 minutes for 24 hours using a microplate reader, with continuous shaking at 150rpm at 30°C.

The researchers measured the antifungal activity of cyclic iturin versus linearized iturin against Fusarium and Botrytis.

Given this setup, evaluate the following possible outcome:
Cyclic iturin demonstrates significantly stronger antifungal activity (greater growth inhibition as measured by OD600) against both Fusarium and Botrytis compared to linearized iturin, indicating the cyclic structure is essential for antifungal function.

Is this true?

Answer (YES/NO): YES